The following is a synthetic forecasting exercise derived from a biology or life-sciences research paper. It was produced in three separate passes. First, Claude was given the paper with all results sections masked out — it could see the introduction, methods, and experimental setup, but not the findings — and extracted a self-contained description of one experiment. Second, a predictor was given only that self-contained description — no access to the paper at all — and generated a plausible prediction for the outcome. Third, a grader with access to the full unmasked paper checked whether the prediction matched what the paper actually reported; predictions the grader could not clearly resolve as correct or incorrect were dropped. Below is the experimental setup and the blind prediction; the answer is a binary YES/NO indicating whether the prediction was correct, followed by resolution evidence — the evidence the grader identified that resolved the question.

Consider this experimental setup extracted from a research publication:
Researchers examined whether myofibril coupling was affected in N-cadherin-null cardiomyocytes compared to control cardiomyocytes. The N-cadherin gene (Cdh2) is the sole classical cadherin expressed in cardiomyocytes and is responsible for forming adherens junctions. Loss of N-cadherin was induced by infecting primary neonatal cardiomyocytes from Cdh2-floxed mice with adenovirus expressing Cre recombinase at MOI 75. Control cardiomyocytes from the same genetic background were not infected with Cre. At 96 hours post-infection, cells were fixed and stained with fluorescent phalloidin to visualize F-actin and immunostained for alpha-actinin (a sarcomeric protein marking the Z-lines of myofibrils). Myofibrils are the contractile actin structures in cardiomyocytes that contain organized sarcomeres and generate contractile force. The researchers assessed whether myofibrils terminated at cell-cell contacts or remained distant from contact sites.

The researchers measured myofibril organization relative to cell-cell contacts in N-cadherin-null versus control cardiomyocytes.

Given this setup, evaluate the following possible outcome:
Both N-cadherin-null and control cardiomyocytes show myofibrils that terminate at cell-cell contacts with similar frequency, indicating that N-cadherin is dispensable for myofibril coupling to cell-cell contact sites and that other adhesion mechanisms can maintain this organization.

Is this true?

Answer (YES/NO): NO